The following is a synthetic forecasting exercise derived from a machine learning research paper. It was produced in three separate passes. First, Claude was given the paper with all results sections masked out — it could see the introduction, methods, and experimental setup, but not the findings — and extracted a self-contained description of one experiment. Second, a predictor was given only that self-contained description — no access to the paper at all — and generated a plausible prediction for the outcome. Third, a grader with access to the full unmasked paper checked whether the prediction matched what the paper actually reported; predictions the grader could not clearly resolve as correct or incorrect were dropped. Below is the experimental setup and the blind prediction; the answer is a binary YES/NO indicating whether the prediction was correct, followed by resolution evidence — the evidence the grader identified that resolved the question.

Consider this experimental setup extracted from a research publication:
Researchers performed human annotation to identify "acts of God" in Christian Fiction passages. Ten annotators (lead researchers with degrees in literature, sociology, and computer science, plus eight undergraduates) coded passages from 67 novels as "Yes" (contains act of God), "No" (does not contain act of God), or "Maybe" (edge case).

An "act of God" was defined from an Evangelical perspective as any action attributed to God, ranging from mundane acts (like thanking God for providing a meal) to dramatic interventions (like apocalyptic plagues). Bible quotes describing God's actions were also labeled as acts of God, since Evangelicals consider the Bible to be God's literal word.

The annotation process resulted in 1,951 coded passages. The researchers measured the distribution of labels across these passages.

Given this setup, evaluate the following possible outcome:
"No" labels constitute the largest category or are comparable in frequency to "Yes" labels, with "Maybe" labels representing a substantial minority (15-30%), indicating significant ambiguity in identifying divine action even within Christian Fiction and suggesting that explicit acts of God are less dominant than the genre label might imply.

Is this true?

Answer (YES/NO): NO